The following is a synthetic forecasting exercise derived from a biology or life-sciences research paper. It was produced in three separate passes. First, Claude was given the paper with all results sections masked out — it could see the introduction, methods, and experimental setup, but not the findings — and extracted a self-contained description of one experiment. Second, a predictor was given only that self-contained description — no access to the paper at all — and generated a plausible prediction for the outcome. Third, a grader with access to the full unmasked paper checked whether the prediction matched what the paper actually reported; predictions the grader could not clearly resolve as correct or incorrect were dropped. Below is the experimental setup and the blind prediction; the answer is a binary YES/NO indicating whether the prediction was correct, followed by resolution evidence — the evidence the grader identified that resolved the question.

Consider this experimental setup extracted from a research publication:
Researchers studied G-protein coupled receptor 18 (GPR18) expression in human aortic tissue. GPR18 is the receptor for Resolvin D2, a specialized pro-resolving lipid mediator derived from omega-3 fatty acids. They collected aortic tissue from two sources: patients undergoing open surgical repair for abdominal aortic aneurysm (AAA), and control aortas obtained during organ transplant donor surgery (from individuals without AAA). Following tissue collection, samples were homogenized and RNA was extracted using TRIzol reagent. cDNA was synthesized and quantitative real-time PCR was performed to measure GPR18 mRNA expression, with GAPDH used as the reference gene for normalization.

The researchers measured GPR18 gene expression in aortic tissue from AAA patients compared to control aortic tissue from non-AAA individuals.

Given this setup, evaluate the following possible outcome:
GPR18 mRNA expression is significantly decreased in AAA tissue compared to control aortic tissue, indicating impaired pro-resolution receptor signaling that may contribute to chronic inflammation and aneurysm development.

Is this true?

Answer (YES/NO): YES